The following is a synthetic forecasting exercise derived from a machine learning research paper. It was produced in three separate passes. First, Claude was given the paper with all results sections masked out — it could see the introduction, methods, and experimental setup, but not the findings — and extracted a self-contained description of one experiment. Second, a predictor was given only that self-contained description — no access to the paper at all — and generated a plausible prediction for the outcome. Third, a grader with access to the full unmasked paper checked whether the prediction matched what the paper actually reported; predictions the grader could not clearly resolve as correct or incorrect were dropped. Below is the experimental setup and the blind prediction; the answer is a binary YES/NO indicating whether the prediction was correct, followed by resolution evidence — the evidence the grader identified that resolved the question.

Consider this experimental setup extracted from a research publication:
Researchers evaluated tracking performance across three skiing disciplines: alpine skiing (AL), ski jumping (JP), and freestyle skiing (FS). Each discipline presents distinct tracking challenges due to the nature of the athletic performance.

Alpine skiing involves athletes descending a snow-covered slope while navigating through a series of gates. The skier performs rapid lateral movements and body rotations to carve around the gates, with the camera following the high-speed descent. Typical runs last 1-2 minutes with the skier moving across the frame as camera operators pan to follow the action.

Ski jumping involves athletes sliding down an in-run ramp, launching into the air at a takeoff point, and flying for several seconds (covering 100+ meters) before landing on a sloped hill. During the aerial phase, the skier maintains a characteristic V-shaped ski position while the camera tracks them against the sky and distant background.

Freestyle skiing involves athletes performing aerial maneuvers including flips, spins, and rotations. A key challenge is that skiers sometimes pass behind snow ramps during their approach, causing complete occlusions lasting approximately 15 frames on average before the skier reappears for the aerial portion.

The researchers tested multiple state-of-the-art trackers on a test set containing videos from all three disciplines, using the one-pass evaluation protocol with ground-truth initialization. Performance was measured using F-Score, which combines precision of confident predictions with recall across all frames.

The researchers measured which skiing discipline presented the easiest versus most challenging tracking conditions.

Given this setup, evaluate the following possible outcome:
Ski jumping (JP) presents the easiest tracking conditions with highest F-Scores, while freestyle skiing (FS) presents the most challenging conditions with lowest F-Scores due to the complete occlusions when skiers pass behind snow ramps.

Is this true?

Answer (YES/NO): YES